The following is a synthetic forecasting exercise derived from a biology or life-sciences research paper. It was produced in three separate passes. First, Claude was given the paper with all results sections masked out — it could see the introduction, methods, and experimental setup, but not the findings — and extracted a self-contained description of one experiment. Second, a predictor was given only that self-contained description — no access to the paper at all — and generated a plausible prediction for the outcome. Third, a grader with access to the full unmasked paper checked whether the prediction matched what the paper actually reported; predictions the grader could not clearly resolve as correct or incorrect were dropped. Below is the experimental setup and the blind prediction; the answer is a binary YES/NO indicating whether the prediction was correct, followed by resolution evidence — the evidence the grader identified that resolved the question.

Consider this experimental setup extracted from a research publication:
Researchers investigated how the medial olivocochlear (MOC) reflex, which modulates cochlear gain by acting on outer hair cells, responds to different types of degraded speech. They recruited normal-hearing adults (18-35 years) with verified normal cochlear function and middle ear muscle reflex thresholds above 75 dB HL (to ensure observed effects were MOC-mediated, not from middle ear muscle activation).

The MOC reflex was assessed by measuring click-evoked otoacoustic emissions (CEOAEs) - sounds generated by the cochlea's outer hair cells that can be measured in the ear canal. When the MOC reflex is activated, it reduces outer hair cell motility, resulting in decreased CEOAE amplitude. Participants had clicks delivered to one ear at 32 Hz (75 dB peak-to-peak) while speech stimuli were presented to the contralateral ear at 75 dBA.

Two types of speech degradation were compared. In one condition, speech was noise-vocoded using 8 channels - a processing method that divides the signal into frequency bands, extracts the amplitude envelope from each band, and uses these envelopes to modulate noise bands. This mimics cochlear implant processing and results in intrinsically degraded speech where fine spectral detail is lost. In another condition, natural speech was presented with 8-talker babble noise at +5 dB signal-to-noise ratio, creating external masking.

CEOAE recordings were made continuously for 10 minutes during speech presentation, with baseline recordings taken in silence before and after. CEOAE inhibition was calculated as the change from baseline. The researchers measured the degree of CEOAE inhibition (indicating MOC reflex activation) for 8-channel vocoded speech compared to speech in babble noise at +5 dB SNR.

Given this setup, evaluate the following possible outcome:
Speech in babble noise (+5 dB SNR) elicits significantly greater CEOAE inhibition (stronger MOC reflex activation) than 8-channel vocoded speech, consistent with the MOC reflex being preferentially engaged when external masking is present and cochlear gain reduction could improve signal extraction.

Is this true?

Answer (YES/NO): NO